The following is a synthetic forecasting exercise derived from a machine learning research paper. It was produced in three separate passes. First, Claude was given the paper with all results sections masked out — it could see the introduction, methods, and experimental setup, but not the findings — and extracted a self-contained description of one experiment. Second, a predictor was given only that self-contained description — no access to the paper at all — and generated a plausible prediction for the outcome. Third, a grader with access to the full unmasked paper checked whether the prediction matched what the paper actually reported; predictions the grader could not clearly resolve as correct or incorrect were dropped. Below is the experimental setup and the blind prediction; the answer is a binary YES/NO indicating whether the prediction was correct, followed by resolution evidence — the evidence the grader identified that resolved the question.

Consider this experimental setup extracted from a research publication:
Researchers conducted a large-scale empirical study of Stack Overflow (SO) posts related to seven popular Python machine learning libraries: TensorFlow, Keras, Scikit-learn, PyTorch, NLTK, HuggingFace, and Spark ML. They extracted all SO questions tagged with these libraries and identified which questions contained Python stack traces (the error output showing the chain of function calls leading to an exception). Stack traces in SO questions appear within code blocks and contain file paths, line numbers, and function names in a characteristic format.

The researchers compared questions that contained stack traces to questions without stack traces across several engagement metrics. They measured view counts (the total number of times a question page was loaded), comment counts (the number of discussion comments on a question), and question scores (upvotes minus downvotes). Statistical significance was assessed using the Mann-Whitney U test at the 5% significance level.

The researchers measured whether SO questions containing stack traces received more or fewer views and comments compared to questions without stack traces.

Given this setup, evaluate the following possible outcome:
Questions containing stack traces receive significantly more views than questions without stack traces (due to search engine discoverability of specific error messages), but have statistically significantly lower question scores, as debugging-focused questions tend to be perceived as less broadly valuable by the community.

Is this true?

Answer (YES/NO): NO